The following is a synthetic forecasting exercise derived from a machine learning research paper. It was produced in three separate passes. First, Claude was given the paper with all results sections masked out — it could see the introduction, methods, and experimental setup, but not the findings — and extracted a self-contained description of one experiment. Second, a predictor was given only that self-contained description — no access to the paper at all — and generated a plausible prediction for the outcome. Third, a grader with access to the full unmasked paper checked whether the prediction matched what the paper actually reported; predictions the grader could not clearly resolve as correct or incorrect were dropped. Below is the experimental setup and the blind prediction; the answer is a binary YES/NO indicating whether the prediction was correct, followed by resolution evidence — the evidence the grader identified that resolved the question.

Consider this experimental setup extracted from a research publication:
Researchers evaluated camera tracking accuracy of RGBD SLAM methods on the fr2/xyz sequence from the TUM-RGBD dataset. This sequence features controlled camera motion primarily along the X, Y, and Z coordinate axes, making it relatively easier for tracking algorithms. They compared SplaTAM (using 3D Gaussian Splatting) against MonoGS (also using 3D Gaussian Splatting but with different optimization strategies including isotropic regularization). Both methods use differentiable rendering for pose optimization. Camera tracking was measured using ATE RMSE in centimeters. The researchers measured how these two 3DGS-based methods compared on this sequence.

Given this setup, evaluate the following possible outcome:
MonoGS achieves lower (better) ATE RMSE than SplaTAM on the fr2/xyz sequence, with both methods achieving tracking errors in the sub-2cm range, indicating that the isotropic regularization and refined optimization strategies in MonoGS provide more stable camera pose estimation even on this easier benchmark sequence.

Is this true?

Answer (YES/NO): NO